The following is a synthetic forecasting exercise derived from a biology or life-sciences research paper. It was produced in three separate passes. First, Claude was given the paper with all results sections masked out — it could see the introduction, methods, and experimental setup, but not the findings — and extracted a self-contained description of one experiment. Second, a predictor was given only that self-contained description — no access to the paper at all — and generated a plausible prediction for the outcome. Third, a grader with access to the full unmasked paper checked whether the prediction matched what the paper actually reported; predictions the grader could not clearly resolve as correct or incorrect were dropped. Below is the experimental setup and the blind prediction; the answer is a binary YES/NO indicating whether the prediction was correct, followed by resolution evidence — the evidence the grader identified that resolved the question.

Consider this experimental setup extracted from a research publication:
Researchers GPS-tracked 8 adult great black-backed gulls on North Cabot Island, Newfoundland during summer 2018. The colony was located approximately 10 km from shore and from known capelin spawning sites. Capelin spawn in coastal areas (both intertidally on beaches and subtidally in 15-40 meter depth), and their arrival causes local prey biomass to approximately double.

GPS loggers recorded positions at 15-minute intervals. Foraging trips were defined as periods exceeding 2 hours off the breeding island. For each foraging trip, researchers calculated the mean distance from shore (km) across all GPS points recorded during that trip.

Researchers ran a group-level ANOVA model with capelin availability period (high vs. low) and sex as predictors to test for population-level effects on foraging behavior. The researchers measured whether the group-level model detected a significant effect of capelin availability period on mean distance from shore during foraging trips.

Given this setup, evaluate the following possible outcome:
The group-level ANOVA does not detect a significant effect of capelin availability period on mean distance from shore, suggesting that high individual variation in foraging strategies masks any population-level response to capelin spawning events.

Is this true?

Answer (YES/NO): YES